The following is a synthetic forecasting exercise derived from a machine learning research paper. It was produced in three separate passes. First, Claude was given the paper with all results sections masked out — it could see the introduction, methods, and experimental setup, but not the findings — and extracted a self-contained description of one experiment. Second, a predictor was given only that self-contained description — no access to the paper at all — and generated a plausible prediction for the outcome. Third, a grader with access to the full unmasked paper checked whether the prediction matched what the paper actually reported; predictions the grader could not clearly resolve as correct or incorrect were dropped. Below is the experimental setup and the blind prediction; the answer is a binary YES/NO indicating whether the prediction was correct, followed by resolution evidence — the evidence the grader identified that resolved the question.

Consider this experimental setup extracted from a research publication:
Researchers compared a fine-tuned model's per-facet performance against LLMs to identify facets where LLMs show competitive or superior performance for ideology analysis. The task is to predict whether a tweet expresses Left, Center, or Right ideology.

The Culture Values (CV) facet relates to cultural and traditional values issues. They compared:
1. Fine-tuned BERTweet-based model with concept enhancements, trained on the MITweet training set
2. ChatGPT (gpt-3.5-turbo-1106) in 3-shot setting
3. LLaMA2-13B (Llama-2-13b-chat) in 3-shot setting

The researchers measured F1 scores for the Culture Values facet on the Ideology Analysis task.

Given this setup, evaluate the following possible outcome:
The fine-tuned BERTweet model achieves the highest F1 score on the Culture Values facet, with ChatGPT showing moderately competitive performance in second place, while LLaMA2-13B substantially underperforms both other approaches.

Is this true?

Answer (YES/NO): NO